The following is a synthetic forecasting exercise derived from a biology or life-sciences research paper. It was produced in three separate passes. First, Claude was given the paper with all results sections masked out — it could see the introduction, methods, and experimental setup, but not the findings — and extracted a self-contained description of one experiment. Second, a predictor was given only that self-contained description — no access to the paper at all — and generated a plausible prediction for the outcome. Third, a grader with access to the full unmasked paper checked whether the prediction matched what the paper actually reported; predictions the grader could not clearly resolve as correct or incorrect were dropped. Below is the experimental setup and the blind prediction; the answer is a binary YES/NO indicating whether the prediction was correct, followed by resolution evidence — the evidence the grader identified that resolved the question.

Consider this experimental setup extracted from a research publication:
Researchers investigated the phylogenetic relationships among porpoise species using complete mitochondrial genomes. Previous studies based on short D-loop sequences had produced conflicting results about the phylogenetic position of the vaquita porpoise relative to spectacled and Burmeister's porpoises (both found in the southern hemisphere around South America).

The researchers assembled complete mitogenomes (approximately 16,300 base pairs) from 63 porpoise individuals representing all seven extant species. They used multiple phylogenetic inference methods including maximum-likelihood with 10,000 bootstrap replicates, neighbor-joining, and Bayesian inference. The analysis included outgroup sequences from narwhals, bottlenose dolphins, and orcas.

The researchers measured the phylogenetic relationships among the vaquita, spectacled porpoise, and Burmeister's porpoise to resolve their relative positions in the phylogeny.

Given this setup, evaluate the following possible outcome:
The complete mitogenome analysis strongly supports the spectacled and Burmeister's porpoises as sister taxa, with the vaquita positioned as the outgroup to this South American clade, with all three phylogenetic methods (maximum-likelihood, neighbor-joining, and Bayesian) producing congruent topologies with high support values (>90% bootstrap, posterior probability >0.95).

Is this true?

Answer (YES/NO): NO